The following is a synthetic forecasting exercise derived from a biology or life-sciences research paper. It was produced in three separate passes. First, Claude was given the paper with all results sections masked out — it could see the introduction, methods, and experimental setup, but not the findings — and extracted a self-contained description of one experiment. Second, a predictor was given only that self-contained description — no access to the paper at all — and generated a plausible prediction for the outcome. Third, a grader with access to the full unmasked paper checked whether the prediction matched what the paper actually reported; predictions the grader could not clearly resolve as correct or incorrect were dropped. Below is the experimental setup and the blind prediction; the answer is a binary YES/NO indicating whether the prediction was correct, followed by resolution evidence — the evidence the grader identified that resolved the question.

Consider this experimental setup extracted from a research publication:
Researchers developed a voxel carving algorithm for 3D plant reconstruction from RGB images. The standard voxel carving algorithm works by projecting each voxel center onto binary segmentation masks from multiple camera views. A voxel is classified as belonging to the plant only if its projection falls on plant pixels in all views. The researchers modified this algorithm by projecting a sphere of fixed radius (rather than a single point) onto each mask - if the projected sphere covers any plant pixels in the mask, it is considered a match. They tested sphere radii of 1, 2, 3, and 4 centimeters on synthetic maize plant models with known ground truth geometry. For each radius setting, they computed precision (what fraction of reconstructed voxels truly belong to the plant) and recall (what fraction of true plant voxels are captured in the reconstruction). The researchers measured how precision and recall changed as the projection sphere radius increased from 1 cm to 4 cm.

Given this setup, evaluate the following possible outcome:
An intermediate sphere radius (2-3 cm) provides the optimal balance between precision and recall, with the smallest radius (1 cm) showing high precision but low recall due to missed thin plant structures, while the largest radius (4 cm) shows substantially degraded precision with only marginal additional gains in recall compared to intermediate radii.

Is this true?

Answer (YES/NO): NO